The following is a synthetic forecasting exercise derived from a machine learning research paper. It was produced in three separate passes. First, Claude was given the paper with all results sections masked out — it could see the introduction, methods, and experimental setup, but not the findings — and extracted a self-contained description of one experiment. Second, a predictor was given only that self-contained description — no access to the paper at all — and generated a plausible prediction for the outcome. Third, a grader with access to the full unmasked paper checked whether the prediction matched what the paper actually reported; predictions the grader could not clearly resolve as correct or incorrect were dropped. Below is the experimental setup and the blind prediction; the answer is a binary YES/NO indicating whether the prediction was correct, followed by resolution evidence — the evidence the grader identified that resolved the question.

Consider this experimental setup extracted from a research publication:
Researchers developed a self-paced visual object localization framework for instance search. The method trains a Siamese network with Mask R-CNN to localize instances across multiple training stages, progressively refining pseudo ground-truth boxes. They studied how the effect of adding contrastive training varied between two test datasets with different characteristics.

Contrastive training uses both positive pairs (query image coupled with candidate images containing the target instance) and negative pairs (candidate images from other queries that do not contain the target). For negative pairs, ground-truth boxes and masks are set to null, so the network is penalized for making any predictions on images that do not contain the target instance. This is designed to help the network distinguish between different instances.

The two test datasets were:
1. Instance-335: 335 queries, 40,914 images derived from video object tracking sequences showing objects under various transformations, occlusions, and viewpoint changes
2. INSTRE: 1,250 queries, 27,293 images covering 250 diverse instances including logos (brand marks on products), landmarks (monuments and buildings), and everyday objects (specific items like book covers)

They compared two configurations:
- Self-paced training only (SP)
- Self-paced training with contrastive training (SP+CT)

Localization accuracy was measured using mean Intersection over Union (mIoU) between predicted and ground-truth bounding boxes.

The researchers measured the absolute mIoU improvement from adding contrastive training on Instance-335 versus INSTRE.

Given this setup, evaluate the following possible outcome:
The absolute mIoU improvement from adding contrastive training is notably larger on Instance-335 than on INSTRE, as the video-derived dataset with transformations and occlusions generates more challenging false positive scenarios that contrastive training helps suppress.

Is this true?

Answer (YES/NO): NO